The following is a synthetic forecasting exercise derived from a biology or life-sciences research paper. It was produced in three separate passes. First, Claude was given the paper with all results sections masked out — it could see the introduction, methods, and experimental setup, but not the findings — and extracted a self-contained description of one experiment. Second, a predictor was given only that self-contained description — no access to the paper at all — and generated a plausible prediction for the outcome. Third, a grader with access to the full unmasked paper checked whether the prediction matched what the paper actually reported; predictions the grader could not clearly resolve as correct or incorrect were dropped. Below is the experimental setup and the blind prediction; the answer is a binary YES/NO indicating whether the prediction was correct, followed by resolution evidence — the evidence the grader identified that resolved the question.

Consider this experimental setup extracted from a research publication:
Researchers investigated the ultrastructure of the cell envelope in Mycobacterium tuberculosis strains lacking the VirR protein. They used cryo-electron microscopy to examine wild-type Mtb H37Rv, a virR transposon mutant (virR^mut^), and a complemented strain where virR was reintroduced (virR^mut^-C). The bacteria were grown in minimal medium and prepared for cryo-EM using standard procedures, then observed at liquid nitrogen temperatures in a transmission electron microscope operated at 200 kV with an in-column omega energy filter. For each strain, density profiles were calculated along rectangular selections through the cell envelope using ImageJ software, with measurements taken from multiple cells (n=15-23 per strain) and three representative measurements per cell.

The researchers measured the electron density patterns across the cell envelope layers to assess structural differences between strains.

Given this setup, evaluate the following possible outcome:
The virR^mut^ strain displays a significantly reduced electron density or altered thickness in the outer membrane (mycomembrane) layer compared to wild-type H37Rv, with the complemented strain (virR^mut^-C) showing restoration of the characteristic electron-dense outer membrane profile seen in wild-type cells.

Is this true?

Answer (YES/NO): NO